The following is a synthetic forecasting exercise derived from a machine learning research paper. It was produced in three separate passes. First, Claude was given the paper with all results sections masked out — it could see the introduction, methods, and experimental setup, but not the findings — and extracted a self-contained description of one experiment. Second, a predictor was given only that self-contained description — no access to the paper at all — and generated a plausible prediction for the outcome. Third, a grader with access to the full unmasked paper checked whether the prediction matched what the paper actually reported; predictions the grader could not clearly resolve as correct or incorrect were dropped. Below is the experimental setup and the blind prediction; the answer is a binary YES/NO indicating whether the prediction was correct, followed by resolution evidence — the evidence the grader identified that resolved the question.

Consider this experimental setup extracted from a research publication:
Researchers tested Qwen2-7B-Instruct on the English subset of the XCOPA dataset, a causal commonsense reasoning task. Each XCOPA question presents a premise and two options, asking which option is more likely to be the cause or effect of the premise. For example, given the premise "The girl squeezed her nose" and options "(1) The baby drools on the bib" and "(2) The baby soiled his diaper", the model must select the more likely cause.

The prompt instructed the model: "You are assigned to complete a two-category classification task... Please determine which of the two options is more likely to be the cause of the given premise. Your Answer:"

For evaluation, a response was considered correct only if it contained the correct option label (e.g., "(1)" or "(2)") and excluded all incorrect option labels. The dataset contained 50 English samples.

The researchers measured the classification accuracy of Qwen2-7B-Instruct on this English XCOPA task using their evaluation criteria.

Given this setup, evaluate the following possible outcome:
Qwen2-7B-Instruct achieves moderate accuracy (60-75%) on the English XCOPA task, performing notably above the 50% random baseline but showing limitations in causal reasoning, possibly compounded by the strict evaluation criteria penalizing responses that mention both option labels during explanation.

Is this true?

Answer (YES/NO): NO